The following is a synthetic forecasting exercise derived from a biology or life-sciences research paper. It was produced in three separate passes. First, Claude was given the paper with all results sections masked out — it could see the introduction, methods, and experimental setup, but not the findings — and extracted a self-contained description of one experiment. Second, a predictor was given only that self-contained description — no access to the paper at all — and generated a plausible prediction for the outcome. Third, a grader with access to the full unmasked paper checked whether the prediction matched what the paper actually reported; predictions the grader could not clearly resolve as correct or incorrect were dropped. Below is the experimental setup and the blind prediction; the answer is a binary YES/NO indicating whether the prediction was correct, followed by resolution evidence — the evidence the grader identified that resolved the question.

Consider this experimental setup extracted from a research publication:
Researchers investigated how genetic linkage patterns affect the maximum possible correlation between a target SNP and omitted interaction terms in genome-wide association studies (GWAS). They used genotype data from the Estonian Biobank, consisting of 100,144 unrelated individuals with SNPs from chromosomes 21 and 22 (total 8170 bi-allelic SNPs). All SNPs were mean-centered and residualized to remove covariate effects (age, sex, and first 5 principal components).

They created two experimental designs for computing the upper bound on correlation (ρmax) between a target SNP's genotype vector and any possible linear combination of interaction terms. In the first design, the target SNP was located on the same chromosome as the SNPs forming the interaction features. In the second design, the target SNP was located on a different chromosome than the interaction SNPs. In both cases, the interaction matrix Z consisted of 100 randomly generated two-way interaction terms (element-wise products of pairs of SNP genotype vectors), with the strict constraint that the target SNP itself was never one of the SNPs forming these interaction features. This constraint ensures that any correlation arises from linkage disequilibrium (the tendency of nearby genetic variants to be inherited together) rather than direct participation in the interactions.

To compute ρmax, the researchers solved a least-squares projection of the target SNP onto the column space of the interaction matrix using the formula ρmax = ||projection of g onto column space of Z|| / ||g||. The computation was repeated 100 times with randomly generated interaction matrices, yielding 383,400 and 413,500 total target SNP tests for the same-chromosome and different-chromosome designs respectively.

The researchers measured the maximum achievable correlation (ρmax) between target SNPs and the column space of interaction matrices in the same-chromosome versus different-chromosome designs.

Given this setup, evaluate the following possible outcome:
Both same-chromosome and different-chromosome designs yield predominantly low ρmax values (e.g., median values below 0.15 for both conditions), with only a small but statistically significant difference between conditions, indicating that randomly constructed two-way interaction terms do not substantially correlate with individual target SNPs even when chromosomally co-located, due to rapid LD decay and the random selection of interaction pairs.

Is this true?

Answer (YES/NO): NO